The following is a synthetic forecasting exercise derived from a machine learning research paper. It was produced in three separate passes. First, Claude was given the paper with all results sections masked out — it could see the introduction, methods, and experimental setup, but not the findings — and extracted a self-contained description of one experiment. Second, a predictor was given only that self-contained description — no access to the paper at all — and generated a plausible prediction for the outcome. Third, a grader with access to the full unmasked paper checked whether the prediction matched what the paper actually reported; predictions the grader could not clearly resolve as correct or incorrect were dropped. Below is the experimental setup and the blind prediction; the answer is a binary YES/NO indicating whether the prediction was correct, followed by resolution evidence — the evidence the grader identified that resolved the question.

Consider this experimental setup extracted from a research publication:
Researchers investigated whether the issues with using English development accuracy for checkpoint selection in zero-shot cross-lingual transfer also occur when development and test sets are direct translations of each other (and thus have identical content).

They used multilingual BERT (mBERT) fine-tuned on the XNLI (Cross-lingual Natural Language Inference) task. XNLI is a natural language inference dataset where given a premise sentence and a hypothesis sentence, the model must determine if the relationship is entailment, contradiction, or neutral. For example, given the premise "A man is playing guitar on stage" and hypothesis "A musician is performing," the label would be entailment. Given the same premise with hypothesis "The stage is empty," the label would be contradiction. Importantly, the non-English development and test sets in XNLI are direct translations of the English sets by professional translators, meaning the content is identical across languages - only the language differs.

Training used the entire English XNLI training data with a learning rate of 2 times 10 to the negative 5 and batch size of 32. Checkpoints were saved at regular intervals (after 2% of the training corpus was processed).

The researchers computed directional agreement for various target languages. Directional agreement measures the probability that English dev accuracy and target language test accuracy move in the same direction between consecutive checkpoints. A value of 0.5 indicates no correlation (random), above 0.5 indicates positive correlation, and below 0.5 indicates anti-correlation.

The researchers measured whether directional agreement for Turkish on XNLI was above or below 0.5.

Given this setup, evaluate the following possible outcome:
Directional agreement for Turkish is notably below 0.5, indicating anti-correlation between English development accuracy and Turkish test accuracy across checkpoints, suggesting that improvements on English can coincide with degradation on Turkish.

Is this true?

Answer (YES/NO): YES